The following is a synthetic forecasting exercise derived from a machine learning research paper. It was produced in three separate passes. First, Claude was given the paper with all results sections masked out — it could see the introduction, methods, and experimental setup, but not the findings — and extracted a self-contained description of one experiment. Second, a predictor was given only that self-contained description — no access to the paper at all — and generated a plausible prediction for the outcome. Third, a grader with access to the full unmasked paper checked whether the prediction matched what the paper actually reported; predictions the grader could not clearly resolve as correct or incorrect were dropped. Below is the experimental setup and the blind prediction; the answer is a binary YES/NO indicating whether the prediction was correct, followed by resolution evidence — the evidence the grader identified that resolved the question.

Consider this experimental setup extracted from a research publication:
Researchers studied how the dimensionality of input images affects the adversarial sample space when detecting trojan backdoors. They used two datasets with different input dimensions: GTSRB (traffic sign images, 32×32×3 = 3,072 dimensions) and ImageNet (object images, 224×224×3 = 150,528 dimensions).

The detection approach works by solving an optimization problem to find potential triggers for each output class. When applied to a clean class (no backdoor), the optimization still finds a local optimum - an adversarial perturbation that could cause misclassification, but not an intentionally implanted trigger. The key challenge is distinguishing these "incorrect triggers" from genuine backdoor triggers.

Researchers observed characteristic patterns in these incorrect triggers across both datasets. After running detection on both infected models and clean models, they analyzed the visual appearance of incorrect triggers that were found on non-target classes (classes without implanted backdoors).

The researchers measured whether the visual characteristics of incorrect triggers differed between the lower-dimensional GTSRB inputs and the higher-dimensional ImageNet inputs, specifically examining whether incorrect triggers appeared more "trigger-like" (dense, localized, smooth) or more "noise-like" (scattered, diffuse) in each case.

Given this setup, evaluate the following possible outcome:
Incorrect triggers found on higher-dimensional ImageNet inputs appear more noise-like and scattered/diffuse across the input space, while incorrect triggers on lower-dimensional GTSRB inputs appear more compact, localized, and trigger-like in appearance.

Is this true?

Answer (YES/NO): NO